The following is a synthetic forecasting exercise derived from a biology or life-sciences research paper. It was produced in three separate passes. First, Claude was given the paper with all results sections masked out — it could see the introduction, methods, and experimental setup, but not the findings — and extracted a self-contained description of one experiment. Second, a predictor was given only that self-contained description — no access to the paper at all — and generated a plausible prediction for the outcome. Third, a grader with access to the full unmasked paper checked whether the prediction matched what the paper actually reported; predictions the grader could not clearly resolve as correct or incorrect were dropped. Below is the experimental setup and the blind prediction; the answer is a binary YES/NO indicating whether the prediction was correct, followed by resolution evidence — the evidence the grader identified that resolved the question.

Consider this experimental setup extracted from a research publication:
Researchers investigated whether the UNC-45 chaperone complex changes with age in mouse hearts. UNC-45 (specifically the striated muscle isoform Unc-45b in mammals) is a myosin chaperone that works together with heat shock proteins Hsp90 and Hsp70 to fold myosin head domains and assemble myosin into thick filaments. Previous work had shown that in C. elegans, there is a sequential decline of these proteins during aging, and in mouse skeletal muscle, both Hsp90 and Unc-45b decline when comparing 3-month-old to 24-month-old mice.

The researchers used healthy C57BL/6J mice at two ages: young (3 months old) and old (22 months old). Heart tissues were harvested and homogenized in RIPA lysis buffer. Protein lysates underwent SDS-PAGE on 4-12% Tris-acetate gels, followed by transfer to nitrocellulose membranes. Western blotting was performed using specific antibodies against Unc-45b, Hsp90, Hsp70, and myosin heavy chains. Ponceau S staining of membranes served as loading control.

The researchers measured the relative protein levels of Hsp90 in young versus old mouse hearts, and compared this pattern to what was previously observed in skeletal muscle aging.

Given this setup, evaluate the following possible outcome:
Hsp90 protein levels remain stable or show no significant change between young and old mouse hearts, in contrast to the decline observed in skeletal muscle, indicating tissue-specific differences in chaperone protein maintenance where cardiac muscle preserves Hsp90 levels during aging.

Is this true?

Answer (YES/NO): YES